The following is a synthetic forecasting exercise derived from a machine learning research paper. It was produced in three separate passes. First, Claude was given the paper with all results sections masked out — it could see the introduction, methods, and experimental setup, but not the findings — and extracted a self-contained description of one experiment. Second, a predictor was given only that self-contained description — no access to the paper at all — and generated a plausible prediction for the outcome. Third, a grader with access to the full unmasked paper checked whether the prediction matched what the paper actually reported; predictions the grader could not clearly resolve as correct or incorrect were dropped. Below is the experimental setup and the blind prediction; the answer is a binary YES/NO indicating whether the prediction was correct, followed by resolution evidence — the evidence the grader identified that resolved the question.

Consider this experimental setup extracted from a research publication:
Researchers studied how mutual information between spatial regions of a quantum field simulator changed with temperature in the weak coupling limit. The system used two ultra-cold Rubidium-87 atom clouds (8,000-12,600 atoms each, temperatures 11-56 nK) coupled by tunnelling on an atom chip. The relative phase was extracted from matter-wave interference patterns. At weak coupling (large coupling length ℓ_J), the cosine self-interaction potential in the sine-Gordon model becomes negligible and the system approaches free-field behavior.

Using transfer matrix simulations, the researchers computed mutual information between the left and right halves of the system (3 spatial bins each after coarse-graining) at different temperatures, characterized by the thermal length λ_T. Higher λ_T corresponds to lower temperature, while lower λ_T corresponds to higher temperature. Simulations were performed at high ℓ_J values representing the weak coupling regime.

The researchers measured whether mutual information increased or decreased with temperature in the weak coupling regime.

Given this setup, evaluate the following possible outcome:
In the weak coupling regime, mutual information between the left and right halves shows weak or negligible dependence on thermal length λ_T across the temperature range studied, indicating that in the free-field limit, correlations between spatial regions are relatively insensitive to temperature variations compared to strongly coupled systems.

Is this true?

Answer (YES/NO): NO